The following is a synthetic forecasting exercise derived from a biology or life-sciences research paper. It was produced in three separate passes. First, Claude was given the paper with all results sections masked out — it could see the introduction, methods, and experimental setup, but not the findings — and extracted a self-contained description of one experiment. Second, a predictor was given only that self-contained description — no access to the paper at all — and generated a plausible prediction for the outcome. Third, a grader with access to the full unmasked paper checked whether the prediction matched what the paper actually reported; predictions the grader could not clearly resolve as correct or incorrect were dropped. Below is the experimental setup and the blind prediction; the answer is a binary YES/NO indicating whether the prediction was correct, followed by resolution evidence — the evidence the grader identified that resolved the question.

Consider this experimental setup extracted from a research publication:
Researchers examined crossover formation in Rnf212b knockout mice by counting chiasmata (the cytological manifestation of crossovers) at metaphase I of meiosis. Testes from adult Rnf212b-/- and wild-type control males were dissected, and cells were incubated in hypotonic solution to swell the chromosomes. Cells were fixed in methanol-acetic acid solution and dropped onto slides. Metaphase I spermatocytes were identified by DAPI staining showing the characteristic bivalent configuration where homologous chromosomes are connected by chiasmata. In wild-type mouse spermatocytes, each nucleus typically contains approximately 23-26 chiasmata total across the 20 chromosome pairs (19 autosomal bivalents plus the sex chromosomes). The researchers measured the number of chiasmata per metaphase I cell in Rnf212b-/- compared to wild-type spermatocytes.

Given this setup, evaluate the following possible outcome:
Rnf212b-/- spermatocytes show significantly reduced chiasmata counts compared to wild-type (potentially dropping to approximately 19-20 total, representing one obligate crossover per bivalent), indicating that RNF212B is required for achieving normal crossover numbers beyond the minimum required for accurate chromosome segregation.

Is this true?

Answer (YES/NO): NO